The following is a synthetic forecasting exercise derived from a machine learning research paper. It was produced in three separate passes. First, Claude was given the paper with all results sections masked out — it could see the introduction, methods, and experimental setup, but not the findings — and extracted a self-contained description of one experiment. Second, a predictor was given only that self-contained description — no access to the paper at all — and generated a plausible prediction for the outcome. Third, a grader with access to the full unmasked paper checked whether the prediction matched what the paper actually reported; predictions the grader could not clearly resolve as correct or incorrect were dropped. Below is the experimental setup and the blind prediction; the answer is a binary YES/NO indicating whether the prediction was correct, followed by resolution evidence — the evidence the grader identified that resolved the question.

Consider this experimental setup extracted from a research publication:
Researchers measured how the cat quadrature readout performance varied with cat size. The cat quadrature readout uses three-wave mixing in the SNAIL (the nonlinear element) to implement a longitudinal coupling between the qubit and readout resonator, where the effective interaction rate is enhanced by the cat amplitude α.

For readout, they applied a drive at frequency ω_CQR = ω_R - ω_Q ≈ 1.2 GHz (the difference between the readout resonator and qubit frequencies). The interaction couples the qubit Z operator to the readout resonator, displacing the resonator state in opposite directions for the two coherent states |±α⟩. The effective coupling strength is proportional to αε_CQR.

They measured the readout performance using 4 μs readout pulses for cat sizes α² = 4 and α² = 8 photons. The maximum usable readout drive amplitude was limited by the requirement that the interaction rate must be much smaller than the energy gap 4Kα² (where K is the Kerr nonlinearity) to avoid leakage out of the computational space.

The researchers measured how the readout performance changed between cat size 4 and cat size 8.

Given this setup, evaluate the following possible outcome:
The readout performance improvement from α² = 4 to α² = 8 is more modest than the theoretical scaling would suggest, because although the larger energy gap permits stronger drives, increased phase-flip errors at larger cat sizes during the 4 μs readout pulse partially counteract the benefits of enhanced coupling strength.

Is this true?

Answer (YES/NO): NO